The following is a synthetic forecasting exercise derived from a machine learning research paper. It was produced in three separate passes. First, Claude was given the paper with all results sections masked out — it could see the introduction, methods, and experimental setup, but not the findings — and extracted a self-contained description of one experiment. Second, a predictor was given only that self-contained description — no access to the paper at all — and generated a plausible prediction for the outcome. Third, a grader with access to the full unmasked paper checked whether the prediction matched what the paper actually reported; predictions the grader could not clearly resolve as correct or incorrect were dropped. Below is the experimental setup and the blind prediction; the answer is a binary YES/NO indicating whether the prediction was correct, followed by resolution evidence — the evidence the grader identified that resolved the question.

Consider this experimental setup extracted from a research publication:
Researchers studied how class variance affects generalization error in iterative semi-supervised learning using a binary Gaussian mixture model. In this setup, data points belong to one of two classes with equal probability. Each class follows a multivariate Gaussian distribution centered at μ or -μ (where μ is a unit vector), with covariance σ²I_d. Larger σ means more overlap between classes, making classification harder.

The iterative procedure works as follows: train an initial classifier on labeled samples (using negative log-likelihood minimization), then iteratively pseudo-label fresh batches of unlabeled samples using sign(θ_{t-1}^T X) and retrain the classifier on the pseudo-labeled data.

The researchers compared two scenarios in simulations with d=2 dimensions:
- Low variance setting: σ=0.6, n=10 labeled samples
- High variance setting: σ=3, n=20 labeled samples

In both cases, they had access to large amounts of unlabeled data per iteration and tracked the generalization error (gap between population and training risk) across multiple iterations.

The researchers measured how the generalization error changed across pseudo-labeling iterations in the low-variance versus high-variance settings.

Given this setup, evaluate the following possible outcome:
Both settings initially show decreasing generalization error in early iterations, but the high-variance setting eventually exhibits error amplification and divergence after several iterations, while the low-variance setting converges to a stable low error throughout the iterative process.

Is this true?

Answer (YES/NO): NO